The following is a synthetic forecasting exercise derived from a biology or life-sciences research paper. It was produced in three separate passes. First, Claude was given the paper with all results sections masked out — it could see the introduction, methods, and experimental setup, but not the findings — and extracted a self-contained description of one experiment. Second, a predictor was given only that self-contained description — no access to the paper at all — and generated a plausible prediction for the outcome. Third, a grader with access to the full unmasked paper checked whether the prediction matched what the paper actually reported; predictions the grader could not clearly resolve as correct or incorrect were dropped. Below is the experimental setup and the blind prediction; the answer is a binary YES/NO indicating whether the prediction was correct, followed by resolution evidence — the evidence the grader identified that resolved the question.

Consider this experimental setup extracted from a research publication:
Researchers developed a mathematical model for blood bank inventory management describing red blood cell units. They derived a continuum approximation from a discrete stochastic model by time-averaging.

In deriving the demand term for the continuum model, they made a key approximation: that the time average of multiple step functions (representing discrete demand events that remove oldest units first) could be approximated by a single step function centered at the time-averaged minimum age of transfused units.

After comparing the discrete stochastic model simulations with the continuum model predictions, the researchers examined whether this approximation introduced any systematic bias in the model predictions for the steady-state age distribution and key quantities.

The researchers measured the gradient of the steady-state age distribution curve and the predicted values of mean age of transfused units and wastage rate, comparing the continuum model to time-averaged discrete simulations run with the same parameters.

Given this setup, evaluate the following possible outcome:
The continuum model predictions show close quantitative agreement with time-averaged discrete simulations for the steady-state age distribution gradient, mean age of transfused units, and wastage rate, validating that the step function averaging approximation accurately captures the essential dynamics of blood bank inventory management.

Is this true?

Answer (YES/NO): NO